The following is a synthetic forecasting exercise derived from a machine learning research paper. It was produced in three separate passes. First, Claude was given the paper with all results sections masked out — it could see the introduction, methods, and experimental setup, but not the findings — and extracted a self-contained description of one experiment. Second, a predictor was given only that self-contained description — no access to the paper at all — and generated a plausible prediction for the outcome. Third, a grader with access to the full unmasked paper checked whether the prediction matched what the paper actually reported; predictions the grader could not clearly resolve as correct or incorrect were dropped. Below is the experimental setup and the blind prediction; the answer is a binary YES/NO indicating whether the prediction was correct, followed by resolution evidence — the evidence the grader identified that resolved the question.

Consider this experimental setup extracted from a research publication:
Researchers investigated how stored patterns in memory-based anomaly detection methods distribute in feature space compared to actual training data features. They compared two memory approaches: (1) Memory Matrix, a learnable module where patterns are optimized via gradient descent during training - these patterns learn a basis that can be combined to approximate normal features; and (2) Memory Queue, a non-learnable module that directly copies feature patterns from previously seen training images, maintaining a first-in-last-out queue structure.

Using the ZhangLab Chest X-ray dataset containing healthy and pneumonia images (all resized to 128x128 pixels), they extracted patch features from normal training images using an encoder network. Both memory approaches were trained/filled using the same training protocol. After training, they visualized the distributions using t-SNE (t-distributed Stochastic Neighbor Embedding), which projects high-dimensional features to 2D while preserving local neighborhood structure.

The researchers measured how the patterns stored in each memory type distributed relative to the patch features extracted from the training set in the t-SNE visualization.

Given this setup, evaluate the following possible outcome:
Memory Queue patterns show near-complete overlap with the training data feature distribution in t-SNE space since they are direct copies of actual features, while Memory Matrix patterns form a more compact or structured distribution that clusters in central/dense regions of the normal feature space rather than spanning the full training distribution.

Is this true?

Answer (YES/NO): NO